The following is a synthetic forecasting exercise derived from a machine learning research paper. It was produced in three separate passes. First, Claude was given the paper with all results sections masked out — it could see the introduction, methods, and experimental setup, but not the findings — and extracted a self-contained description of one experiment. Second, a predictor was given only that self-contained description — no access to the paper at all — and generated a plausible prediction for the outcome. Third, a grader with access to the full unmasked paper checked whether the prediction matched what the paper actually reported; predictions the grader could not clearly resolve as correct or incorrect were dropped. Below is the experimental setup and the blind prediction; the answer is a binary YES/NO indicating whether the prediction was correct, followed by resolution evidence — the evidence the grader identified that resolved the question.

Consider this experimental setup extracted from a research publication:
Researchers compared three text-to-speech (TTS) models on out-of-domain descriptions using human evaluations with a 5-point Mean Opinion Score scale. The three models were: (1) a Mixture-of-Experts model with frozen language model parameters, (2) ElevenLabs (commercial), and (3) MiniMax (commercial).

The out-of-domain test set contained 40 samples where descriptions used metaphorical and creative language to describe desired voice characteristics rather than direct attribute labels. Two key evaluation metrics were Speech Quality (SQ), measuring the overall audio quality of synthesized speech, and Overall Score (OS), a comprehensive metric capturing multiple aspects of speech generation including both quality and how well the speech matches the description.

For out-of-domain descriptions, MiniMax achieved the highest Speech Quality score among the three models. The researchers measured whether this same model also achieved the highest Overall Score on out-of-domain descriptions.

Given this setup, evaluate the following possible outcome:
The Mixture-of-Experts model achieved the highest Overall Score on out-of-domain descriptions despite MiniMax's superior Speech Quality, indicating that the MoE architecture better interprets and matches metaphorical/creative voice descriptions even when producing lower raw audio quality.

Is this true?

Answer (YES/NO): YES